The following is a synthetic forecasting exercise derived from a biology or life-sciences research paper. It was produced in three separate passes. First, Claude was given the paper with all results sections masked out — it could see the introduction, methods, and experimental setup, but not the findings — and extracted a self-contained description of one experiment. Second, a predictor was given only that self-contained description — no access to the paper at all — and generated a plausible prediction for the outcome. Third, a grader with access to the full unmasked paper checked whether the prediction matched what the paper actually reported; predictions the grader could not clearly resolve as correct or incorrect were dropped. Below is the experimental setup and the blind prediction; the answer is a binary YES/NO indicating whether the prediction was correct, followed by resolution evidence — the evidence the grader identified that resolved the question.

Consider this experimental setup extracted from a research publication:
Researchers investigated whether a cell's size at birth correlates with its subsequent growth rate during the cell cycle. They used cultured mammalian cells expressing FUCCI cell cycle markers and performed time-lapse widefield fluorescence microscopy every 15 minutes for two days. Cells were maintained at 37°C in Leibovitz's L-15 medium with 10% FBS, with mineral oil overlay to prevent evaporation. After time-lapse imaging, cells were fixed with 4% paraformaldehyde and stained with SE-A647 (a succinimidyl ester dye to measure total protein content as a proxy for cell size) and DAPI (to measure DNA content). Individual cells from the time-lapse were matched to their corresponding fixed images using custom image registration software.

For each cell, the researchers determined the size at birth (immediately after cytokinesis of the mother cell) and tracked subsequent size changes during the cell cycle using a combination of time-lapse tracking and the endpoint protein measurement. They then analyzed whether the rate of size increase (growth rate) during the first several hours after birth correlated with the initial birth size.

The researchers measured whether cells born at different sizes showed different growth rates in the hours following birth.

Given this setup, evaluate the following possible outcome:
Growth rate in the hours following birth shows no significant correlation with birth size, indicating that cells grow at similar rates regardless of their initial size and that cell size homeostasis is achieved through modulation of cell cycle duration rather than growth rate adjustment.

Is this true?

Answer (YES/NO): NO